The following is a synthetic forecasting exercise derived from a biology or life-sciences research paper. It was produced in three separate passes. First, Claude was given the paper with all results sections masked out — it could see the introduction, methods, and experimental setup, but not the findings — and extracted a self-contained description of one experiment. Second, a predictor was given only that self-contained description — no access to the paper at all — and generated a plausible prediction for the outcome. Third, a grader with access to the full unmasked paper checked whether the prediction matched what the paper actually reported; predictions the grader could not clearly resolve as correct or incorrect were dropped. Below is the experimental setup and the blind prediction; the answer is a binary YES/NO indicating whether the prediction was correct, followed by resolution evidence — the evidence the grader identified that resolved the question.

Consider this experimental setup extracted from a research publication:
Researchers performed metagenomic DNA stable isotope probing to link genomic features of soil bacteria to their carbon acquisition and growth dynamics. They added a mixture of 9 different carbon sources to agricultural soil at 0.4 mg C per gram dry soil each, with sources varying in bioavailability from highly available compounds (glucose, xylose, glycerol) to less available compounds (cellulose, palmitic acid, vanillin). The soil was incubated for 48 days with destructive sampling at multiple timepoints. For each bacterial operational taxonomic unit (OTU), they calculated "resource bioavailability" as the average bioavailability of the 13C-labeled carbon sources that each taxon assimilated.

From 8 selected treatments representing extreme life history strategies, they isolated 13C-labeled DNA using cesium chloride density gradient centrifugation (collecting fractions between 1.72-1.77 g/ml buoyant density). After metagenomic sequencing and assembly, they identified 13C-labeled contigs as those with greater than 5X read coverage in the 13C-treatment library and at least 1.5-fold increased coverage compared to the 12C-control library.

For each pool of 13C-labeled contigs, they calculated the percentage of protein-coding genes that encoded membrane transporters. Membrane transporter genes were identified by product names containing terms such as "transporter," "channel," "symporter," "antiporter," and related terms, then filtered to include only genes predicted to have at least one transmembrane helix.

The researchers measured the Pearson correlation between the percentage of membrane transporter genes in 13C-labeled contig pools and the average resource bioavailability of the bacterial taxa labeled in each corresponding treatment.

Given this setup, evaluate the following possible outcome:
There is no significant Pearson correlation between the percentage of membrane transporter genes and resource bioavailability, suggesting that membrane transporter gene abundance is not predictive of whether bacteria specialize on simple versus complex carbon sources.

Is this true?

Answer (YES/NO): NO